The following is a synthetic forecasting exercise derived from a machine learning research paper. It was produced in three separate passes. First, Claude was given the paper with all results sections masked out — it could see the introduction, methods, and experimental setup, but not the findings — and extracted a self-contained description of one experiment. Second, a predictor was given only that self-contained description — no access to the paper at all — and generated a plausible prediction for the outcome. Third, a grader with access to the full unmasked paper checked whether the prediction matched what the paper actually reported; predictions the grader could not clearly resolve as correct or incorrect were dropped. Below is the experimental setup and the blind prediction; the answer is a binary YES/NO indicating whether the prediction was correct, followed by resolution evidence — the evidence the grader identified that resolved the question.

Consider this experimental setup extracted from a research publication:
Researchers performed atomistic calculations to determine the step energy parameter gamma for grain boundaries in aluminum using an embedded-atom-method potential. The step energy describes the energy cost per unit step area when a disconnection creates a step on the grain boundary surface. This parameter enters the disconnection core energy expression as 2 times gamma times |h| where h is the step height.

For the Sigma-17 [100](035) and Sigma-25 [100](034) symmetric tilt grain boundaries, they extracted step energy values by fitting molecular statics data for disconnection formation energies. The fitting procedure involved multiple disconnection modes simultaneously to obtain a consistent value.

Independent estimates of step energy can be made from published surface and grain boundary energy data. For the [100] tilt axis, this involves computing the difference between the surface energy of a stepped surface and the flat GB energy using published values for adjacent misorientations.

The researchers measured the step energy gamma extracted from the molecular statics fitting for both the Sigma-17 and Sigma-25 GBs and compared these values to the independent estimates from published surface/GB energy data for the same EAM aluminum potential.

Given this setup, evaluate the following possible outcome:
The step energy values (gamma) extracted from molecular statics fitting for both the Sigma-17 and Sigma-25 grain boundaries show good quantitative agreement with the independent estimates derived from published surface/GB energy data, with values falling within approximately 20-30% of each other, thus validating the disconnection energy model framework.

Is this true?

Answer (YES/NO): YES